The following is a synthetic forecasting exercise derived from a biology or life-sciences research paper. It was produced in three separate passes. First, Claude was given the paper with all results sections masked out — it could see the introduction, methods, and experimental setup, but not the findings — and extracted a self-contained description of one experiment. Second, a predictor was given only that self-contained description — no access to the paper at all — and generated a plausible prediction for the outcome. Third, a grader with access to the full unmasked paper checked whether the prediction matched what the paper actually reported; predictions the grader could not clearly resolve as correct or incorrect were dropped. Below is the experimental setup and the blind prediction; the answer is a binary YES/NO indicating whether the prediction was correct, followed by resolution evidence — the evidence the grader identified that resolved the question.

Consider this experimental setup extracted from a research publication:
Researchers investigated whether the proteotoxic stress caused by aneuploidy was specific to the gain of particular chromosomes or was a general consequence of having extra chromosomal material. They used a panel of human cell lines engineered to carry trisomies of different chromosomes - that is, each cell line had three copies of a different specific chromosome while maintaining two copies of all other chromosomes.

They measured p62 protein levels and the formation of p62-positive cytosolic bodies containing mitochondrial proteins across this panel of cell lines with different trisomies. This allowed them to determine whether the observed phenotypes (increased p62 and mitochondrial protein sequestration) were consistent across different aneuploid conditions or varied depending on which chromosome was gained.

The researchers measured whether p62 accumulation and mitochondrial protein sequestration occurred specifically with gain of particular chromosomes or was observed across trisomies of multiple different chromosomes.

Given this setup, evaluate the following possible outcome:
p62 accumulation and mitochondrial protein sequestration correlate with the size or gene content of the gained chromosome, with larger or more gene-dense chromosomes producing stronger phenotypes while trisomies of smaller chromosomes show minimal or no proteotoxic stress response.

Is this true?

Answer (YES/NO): NO